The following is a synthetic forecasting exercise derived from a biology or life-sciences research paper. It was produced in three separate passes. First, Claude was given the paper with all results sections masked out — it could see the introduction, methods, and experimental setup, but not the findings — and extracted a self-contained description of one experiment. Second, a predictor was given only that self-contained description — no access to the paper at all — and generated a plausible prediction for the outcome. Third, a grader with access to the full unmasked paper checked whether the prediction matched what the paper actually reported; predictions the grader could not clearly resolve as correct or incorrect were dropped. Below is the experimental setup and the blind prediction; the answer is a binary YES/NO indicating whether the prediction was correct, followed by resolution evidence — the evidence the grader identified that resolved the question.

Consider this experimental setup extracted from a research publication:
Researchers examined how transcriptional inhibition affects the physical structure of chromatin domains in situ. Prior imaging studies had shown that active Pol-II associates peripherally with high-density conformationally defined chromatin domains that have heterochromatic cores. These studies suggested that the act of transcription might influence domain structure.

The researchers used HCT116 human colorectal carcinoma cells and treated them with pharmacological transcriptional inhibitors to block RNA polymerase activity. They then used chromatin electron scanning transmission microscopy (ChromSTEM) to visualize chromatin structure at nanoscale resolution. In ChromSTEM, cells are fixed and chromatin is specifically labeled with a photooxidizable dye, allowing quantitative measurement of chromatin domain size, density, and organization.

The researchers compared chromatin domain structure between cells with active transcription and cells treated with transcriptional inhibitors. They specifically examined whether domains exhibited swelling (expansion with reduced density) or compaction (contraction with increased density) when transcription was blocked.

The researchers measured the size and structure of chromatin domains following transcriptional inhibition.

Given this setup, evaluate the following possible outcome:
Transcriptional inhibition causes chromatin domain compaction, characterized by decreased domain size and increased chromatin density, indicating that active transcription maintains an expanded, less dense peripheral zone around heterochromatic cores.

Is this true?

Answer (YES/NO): NO